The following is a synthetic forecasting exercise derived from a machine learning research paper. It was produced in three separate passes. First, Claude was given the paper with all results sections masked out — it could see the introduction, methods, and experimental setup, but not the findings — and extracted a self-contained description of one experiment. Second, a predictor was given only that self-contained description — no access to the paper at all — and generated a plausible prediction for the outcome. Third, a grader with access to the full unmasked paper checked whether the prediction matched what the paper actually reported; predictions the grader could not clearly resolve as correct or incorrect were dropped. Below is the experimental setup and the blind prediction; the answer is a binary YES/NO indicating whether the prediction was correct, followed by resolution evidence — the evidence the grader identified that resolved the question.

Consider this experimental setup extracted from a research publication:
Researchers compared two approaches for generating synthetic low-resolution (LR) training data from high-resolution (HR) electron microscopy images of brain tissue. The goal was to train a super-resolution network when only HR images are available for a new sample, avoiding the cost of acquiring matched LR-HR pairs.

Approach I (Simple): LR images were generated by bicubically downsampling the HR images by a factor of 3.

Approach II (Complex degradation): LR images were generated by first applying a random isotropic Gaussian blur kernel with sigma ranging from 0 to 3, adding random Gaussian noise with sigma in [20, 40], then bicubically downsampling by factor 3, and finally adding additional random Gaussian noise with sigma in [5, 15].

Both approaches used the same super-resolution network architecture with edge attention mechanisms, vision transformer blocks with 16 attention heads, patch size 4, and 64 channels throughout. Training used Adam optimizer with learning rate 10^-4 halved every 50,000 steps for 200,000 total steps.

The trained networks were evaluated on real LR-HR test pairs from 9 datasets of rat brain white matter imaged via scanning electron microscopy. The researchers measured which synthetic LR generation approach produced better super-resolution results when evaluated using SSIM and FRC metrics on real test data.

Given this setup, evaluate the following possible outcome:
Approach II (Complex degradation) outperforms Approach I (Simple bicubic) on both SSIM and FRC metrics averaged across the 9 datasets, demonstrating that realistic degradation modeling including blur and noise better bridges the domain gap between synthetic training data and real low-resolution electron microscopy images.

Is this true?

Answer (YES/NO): YES